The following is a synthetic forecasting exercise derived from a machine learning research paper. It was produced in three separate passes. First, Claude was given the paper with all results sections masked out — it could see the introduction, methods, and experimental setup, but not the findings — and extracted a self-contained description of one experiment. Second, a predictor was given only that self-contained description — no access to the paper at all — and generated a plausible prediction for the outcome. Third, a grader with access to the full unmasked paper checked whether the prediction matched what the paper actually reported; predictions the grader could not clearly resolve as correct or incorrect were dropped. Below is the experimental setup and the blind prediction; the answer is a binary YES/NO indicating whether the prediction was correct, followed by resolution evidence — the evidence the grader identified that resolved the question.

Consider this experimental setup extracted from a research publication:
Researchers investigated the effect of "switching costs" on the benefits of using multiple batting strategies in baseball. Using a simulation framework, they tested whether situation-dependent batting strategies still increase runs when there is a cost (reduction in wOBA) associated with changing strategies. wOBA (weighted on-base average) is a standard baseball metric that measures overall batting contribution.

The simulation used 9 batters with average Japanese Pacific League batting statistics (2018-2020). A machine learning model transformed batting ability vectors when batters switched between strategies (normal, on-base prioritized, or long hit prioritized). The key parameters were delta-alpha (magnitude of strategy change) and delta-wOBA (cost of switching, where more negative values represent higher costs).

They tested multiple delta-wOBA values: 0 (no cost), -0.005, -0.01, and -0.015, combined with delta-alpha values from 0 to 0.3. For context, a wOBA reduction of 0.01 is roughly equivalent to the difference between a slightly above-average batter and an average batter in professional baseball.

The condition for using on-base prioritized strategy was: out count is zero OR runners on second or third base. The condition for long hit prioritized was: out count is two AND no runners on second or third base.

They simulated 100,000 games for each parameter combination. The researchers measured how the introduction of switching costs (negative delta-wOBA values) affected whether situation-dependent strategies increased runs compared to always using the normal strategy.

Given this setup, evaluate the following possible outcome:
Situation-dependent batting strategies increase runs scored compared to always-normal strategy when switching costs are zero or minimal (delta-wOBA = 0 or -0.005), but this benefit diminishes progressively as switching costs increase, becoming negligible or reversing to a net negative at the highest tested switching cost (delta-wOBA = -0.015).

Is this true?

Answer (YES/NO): YES